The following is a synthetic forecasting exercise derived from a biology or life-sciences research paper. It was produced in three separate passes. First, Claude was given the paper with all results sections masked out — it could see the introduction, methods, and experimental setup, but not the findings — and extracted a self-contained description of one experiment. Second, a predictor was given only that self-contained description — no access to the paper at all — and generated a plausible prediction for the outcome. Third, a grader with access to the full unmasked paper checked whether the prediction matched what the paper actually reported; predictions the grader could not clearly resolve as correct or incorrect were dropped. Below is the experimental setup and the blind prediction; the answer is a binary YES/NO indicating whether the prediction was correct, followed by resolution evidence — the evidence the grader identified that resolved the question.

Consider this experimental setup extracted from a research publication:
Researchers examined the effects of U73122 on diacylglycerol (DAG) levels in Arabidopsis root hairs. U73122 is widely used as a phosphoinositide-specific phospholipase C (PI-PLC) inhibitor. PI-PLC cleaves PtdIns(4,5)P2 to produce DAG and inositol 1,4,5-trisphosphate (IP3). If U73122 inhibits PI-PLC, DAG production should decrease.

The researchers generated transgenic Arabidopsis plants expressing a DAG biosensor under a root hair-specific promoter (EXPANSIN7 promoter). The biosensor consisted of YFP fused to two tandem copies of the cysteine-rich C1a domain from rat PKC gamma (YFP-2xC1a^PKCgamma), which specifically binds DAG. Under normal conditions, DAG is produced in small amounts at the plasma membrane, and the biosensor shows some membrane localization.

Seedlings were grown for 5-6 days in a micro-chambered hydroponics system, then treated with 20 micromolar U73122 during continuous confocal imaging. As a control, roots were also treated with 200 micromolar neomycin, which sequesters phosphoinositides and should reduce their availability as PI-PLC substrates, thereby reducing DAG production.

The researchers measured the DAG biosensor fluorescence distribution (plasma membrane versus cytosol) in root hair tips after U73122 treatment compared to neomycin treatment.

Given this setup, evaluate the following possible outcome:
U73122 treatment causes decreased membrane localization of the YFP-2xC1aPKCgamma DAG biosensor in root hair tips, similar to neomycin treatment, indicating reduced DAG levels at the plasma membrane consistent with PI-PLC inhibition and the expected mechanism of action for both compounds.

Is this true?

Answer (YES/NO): NO